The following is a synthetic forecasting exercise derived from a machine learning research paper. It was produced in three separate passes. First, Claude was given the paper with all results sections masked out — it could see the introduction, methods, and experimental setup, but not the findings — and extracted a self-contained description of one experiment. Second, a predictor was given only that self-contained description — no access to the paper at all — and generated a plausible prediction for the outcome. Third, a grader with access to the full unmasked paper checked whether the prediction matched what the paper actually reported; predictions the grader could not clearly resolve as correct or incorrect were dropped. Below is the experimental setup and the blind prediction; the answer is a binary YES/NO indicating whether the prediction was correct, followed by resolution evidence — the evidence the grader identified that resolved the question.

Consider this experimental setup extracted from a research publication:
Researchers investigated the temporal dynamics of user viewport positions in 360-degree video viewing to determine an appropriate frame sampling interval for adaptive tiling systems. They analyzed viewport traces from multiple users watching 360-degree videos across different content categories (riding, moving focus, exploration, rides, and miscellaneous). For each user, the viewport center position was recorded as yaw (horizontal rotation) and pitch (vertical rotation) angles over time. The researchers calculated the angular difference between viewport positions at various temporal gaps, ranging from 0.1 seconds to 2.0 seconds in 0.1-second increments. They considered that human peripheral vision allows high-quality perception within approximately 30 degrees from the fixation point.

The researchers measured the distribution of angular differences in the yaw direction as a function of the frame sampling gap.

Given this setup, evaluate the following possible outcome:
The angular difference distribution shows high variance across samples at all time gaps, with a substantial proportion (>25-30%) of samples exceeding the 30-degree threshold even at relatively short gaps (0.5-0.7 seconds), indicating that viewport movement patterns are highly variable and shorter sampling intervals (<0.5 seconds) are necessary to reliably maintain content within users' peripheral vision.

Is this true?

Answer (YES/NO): NO